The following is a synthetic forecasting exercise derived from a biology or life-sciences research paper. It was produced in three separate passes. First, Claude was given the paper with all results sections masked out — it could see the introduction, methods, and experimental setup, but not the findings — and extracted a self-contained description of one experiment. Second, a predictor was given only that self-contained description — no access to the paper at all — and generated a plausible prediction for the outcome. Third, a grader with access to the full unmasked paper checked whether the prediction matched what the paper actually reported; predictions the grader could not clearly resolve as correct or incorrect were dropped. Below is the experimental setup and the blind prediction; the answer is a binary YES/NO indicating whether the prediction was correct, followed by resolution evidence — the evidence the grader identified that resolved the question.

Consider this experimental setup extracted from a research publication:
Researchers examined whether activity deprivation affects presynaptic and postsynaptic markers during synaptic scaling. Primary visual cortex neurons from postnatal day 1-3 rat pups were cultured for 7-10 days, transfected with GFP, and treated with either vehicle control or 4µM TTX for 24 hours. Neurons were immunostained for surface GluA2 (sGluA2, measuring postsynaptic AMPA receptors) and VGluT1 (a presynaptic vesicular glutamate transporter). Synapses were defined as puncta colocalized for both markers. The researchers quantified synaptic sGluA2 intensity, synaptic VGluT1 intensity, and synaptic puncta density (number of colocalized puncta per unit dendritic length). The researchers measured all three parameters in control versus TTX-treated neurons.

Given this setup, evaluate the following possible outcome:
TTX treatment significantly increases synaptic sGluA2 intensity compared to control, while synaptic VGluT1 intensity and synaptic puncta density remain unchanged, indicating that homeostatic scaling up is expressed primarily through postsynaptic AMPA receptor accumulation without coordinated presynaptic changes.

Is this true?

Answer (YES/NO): NO